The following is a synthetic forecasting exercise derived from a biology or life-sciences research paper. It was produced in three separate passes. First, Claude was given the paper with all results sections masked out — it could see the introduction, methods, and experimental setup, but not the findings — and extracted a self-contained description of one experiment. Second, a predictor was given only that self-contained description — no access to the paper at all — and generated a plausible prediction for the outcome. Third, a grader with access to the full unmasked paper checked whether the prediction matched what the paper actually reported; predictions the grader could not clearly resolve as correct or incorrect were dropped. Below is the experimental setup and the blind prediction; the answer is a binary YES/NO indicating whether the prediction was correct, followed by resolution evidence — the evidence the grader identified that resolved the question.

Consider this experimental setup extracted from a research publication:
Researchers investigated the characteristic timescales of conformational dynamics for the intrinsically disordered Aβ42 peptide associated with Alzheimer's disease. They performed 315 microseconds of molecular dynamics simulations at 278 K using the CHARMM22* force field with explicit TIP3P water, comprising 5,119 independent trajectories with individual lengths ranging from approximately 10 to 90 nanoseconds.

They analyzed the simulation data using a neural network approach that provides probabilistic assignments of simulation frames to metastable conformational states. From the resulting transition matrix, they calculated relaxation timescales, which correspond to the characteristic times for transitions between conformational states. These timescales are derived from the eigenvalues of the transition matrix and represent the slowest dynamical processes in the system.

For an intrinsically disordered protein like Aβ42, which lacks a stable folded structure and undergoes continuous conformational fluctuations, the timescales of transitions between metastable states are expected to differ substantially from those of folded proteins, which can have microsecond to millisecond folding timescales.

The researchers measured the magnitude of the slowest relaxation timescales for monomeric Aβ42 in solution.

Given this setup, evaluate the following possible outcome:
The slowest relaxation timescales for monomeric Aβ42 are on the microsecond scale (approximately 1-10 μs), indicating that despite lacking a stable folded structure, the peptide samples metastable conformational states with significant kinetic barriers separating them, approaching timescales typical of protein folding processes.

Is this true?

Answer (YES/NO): YES